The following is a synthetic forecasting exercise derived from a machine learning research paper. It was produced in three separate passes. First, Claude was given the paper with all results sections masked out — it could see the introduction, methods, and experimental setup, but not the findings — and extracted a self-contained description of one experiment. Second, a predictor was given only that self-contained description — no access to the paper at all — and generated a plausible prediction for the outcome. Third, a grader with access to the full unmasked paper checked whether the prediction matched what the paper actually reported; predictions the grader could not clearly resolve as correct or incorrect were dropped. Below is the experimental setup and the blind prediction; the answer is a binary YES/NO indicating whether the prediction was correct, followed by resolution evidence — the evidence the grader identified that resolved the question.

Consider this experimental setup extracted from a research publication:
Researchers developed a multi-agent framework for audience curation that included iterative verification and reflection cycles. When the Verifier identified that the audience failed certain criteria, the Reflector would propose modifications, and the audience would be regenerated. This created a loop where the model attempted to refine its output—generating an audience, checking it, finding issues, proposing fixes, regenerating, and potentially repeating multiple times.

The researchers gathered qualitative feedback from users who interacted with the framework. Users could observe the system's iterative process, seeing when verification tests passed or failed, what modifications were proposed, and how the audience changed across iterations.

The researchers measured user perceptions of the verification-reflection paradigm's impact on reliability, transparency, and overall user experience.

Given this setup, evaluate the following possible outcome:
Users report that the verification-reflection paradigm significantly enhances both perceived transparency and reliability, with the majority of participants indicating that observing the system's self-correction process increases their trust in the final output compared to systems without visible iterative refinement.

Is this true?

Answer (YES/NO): NO